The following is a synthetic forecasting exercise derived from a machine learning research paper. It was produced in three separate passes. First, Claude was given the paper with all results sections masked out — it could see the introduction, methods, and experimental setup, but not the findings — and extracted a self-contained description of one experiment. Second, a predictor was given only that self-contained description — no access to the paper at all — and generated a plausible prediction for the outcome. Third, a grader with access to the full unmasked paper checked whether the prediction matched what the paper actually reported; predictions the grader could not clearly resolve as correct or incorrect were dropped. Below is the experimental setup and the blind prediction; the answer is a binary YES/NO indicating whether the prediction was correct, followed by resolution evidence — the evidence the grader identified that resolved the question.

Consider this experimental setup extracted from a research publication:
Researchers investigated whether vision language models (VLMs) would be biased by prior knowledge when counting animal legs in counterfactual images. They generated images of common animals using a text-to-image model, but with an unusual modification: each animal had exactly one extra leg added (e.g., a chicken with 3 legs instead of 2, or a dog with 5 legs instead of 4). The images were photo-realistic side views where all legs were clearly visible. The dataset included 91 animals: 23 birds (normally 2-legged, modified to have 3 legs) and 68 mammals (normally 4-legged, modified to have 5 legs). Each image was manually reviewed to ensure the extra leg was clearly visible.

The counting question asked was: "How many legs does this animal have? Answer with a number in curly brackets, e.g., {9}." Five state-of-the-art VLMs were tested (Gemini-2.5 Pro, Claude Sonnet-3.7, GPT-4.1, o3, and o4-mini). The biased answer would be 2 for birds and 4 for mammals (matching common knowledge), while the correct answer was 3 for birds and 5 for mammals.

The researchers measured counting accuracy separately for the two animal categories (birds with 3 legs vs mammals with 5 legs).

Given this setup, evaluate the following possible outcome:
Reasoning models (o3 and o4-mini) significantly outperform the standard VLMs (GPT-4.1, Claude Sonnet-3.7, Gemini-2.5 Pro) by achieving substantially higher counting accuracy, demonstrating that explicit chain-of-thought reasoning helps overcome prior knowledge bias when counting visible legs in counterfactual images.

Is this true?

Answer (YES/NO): NO